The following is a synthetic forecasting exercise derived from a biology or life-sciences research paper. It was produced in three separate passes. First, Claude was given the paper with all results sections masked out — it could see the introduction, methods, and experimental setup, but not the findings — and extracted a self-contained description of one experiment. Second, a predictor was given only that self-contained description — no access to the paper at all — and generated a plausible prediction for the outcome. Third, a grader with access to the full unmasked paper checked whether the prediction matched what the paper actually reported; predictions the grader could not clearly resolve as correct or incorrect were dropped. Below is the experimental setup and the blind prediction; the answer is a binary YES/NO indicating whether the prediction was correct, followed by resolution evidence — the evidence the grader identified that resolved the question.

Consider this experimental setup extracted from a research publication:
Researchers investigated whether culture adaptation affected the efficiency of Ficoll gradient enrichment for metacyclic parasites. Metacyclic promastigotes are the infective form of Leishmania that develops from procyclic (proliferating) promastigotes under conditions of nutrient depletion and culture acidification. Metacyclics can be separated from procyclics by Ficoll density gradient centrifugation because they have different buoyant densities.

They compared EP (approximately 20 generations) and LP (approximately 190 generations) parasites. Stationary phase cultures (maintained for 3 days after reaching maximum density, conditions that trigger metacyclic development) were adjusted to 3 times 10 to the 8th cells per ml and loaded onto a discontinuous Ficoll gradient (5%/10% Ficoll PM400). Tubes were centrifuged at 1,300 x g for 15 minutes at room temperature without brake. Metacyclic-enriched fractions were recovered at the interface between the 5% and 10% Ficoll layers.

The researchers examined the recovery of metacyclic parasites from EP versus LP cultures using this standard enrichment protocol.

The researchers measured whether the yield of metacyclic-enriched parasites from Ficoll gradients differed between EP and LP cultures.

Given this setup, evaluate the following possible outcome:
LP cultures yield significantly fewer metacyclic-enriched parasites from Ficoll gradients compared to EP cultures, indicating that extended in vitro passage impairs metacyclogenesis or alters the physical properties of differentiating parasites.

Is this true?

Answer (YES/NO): YES